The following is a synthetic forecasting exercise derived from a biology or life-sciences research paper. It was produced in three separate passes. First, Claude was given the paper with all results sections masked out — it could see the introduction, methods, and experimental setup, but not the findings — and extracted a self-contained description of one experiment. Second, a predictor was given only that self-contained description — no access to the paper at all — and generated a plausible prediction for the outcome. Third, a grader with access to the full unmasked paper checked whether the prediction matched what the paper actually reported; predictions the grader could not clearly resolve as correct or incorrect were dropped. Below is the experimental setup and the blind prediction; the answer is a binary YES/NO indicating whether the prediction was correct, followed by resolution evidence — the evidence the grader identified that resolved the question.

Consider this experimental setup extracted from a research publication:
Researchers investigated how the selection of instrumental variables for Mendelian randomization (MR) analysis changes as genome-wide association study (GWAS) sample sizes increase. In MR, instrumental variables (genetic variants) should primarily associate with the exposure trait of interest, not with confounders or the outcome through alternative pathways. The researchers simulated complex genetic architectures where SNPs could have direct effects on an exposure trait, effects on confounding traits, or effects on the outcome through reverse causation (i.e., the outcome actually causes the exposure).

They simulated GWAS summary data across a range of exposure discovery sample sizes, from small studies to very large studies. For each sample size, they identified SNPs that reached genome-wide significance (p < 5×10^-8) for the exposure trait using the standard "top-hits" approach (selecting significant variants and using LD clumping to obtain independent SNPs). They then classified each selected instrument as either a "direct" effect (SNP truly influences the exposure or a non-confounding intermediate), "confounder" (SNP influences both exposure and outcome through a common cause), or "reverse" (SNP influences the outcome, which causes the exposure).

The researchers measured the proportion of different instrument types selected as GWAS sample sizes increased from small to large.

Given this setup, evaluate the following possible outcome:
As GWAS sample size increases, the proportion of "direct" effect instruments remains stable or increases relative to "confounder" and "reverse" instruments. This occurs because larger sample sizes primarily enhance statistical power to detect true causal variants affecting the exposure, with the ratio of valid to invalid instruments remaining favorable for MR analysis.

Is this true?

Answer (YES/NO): NO